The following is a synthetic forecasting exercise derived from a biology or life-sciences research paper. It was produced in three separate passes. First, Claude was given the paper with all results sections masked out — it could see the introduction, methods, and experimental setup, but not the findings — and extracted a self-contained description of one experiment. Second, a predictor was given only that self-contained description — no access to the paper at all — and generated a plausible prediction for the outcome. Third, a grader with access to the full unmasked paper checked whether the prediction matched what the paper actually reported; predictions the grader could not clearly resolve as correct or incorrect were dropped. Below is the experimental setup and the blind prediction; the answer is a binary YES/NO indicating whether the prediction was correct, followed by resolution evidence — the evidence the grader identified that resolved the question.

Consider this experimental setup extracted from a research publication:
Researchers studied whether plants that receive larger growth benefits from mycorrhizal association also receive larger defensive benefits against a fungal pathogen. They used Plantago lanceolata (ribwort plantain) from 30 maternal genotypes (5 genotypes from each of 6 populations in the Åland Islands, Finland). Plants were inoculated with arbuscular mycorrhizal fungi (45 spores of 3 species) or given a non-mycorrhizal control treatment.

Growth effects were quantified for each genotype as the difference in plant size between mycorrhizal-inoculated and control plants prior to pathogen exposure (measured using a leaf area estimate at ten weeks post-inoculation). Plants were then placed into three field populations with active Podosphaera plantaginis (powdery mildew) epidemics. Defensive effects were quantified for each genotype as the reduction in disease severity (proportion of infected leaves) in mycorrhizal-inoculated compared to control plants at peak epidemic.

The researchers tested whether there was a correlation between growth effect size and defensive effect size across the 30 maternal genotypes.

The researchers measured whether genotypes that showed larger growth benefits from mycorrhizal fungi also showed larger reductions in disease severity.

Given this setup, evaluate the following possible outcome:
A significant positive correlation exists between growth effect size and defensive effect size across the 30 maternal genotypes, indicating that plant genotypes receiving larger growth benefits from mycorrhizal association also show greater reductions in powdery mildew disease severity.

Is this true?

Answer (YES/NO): NO